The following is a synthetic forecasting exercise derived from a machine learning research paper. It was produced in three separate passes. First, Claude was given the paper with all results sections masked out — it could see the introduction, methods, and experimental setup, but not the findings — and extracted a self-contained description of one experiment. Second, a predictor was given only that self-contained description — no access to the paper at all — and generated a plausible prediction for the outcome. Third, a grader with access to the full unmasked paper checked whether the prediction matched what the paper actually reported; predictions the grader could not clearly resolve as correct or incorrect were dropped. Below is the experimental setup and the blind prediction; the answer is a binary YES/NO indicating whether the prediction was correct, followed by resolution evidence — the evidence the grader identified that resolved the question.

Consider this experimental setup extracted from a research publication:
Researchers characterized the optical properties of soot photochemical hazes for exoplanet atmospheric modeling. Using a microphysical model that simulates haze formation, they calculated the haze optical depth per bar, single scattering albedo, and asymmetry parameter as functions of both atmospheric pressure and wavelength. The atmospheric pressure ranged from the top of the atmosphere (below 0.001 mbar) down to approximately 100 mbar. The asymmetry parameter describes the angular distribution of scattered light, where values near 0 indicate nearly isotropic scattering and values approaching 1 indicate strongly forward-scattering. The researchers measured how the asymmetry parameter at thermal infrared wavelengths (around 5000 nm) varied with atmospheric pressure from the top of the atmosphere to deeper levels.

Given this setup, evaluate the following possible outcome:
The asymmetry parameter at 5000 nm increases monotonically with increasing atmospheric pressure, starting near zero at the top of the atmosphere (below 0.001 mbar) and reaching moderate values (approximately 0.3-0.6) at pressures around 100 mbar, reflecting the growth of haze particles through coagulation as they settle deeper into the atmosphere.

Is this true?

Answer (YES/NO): NO